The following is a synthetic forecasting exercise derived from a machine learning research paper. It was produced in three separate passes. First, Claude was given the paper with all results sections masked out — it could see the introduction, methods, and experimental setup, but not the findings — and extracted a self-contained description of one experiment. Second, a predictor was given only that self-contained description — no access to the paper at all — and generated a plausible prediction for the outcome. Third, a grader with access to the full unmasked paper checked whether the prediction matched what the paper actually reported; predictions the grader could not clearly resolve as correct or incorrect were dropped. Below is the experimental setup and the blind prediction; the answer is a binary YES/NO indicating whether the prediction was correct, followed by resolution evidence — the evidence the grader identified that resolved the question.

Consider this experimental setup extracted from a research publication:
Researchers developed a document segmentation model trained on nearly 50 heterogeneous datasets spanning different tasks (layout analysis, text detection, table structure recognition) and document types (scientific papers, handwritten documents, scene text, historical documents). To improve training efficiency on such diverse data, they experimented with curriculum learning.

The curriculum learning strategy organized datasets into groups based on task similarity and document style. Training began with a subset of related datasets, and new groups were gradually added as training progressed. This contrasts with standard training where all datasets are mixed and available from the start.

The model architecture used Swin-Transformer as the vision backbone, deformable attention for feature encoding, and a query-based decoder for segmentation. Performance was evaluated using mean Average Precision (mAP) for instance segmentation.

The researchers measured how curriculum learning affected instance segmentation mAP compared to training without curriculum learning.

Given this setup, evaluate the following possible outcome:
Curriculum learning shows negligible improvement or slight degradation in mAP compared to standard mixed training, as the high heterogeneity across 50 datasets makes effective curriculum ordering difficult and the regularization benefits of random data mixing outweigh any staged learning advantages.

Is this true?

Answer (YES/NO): NO